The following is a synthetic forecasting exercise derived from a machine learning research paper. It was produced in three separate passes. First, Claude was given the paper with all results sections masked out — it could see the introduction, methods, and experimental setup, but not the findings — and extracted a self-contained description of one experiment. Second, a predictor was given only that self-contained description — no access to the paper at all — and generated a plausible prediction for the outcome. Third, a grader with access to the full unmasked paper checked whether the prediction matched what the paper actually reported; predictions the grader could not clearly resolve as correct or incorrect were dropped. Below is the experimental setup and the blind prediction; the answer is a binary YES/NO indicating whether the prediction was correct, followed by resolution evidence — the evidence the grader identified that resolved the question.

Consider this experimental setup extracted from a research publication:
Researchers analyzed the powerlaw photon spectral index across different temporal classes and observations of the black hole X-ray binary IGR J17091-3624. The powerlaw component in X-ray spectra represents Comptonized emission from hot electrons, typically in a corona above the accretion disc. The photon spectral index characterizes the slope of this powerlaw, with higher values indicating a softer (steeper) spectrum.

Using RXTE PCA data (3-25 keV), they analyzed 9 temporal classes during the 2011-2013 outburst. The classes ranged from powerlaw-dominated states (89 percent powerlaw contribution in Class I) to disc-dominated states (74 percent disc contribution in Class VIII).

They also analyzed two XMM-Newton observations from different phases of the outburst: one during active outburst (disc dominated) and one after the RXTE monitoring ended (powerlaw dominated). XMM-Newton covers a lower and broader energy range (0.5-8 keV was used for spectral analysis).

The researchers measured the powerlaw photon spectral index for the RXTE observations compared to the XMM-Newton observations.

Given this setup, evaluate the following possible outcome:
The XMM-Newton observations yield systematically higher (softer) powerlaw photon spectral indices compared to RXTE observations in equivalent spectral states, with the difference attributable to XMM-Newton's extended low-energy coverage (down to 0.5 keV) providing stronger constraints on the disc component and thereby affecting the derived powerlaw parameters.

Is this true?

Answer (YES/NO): NO